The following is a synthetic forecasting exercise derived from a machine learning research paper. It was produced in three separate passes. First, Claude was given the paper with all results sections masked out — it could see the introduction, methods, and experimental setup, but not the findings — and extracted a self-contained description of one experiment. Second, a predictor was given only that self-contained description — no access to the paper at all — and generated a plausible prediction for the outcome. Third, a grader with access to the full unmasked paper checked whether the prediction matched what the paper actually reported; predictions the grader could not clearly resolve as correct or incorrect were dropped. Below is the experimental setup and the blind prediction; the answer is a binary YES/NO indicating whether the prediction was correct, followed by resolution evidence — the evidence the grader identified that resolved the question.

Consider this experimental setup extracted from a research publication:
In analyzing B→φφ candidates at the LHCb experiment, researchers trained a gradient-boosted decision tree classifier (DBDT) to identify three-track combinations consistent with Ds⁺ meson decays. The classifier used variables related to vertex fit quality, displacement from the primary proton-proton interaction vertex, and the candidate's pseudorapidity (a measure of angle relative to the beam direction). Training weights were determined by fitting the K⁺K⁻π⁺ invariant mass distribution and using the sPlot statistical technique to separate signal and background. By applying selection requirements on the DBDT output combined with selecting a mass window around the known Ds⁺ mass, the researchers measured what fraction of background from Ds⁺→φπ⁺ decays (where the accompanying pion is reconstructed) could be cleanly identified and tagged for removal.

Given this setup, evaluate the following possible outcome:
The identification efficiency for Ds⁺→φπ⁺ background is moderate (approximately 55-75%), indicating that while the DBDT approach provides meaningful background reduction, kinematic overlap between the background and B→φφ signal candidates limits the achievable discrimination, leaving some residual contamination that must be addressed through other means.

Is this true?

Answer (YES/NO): NO